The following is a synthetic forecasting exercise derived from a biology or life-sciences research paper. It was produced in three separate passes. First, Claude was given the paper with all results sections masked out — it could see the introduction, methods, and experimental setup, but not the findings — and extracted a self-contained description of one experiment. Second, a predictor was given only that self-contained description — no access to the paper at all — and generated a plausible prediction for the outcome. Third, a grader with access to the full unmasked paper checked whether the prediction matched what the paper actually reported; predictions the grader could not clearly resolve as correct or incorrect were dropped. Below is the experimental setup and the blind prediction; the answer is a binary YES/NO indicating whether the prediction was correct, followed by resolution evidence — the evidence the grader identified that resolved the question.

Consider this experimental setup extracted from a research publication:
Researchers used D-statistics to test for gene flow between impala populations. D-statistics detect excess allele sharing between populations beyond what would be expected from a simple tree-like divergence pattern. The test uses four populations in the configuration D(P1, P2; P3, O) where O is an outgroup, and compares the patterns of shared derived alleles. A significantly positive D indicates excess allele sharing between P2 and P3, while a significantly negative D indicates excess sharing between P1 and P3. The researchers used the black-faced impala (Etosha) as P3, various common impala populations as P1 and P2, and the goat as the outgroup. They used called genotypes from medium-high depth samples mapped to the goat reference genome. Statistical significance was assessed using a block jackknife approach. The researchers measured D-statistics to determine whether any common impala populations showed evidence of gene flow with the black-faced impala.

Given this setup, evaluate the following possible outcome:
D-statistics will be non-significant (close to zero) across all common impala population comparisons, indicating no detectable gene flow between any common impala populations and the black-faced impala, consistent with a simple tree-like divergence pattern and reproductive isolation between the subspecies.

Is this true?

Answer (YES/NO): NO